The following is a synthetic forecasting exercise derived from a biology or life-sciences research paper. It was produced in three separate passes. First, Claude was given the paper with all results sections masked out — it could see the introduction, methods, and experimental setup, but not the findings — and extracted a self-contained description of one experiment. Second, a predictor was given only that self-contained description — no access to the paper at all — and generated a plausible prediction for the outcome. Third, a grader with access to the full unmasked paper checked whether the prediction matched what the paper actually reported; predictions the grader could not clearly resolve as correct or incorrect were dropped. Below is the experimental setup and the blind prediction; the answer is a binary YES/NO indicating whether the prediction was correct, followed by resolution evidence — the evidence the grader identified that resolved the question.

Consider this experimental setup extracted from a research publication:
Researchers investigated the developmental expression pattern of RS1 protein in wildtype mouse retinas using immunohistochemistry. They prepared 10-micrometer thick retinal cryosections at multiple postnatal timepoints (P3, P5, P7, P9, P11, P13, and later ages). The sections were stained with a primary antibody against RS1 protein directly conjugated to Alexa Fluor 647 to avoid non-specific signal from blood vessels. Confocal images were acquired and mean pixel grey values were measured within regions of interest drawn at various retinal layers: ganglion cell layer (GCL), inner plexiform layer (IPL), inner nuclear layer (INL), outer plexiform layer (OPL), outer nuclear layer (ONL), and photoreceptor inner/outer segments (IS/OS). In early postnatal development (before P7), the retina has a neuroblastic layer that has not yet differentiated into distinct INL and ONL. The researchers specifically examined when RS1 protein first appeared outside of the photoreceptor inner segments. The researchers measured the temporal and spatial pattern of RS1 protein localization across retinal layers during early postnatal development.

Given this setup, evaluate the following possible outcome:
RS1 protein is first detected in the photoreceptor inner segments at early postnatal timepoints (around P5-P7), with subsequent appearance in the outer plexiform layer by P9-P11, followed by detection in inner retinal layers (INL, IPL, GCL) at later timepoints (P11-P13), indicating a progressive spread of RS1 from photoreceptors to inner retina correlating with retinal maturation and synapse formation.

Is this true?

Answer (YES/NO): NO